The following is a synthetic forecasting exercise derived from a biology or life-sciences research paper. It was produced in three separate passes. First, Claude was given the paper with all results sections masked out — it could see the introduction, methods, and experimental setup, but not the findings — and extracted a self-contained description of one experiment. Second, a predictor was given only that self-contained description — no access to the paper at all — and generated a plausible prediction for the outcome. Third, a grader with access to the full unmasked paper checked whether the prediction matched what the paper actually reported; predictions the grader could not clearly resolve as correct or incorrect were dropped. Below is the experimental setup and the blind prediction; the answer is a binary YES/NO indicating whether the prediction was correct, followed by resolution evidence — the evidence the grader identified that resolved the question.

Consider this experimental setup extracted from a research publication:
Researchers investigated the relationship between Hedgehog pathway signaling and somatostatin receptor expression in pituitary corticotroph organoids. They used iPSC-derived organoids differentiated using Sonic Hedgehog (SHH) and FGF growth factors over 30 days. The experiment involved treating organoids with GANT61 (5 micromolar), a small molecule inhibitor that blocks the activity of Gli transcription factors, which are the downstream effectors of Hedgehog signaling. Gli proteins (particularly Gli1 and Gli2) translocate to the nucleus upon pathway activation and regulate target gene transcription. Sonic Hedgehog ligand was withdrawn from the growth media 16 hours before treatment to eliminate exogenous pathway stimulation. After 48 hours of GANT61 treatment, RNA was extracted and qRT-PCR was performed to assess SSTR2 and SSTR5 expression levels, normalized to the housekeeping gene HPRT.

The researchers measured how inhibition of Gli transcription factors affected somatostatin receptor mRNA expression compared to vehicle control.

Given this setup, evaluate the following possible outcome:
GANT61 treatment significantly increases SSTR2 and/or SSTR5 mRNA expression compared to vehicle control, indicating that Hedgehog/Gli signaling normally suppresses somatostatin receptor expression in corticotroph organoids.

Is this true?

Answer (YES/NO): NO